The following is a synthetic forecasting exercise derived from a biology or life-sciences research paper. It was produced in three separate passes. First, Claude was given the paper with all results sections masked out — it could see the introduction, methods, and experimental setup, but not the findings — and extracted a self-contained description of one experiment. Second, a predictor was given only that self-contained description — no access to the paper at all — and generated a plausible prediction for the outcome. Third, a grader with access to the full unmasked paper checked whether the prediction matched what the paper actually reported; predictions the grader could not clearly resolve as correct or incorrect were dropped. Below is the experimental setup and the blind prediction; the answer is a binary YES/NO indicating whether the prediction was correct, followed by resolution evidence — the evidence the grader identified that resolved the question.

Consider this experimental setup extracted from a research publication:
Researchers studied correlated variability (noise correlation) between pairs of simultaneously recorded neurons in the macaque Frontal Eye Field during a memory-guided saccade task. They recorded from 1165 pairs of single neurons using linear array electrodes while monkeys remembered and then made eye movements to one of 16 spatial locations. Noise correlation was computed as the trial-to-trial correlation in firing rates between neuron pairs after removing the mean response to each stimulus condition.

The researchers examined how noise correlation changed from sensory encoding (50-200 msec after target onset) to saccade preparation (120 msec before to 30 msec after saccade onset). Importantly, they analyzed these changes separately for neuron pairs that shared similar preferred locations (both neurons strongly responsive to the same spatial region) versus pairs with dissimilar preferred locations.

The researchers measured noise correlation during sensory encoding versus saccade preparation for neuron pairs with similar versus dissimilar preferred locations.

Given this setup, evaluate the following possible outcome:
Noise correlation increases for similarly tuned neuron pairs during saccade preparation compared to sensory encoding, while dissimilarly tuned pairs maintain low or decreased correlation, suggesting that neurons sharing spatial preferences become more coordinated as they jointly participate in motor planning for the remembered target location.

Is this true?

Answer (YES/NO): NO